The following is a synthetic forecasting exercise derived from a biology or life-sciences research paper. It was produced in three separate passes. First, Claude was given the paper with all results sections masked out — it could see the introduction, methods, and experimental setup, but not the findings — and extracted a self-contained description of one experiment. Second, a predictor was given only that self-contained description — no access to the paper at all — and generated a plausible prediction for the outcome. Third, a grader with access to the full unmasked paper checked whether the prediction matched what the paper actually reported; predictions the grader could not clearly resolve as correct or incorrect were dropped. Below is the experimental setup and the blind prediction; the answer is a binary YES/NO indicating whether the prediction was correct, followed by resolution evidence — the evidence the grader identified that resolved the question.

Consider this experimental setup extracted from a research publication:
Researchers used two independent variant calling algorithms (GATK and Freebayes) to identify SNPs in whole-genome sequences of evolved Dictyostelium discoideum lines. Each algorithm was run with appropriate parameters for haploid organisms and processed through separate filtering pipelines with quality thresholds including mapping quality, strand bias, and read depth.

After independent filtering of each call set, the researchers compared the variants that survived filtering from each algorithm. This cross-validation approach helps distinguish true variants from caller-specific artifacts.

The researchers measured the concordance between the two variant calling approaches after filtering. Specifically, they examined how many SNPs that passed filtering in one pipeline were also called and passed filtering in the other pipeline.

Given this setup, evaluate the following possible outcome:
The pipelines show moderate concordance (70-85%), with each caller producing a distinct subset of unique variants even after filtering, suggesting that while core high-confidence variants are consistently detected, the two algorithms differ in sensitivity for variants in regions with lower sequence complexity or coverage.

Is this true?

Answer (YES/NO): NO